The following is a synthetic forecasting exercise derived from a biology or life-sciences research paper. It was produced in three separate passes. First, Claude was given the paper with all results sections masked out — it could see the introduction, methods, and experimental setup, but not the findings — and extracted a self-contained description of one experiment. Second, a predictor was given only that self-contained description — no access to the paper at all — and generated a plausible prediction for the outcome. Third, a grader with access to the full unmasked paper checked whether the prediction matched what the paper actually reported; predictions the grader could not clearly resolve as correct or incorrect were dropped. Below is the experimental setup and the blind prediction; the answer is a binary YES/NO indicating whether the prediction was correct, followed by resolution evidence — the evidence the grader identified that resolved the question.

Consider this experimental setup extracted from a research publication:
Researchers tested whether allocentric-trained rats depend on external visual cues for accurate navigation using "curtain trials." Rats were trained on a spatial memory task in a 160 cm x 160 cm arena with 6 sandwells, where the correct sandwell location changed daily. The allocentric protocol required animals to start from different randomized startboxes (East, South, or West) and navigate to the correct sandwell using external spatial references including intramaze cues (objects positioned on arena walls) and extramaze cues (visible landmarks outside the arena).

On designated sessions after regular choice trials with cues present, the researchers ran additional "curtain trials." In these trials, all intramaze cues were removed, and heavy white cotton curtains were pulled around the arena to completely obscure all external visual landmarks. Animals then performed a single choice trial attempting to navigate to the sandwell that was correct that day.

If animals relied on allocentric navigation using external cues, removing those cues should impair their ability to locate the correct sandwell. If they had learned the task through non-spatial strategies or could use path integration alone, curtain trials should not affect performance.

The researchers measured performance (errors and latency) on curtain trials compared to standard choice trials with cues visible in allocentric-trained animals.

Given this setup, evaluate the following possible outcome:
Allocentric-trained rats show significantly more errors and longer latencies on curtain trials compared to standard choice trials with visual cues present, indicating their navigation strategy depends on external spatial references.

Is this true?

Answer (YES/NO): NO